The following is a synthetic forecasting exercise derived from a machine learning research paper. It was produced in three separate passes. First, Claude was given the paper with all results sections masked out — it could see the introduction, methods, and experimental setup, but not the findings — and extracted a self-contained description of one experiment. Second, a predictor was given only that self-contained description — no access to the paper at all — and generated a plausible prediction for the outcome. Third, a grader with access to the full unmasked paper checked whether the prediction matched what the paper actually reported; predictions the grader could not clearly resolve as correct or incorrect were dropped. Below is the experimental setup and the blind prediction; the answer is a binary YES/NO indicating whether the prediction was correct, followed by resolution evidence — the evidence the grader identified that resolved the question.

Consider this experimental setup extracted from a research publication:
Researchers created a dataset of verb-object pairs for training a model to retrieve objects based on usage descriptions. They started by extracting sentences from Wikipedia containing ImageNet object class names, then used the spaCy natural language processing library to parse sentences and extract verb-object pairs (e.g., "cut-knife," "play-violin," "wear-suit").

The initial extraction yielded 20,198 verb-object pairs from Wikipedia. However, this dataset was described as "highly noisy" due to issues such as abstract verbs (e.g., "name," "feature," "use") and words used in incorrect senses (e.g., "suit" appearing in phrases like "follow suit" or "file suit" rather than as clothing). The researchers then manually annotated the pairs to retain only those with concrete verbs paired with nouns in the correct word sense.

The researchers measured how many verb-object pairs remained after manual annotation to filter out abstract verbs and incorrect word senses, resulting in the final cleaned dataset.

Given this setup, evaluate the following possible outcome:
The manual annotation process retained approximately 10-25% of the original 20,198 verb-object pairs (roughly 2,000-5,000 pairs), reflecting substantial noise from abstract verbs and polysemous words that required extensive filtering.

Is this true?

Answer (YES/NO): NO